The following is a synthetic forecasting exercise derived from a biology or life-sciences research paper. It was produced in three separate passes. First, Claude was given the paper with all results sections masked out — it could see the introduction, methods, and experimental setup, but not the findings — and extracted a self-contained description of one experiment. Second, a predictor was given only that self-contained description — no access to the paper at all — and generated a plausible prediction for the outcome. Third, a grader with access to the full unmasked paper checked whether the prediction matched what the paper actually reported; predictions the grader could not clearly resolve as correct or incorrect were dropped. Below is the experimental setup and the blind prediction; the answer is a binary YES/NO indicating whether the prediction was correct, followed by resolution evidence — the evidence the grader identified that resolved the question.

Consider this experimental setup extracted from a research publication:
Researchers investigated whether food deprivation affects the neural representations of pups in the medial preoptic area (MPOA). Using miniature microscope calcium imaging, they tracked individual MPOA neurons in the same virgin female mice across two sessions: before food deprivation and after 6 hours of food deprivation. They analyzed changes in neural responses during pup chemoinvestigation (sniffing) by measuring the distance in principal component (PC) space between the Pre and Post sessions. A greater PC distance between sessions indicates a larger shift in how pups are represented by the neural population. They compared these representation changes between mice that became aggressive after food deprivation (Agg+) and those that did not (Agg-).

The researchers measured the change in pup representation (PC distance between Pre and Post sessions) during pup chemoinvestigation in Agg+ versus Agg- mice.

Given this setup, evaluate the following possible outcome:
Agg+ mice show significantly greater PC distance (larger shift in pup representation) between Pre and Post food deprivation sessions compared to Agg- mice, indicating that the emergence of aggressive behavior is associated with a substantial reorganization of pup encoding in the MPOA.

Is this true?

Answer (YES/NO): YES